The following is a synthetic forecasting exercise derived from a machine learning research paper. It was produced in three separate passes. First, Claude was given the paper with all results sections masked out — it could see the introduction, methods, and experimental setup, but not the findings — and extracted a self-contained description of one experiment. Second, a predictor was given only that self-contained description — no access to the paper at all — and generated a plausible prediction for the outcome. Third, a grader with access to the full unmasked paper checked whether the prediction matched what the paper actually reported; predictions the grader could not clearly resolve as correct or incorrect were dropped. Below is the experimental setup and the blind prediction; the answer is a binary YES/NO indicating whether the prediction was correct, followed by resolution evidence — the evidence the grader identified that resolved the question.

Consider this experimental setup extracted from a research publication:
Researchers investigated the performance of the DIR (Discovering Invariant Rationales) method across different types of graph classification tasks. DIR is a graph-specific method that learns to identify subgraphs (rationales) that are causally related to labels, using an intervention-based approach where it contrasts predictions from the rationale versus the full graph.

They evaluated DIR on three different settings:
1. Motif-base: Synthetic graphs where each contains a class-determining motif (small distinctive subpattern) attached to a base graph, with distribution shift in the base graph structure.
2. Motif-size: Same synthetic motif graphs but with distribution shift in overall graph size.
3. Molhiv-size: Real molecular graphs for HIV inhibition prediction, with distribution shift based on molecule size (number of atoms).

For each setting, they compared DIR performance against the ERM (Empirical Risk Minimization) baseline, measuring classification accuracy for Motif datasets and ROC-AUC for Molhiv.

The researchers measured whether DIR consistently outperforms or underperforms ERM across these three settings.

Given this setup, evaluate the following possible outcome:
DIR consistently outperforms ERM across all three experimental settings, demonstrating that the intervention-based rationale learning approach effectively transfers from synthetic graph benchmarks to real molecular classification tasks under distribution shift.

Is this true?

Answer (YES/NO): NO